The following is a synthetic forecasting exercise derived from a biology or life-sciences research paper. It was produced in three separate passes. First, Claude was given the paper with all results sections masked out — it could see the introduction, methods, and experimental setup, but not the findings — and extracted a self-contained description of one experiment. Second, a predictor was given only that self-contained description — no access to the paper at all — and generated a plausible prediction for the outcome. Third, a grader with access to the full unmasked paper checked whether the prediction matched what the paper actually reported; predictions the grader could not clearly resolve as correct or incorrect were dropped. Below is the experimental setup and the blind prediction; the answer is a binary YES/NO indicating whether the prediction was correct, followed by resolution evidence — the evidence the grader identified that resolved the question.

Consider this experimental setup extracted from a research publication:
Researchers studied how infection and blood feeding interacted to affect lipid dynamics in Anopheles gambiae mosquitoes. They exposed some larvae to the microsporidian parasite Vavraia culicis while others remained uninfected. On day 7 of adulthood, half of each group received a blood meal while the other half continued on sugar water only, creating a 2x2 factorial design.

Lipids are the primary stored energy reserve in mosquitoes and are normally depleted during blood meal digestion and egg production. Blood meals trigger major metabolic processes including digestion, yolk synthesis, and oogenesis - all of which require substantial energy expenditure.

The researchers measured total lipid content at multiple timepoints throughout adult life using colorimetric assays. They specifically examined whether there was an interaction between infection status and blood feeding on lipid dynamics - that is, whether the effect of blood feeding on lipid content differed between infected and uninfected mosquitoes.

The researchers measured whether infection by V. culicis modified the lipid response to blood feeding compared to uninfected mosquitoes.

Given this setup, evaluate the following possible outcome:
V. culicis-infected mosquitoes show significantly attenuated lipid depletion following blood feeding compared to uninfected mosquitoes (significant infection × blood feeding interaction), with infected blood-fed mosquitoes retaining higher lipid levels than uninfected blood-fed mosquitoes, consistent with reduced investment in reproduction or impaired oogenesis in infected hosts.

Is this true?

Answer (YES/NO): NO